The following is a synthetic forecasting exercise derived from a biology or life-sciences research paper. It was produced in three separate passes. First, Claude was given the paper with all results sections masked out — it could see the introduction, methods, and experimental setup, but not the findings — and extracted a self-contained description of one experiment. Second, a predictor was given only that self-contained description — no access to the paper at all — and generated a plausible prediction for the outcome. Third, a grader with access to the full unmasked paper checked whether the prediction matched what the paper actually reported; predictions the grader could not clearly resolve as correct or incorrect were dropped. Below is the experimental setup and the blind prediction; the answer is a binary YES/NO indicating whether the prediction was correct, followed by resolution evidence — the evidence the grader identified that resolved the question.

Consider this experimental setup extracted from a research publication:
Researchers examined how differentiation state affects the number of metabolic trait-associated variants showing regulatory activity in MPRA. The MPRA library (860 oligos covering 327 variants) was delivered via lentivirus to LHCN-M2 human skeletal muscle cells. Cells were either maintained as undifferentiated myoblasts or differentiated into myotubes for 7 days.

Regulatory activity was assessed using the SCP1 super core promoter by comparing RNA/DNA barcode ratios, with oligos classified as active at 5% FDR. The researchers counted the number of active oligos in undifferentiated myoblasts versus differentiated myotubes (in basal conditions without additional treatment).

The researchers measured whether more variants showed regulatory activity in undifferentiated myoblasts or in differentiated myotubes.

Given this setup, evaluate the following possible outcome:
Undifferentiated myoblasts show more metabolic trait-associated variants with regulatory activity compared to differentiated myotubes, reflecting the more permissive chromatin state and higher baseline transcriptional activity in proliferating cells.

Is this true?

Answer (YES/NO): YES